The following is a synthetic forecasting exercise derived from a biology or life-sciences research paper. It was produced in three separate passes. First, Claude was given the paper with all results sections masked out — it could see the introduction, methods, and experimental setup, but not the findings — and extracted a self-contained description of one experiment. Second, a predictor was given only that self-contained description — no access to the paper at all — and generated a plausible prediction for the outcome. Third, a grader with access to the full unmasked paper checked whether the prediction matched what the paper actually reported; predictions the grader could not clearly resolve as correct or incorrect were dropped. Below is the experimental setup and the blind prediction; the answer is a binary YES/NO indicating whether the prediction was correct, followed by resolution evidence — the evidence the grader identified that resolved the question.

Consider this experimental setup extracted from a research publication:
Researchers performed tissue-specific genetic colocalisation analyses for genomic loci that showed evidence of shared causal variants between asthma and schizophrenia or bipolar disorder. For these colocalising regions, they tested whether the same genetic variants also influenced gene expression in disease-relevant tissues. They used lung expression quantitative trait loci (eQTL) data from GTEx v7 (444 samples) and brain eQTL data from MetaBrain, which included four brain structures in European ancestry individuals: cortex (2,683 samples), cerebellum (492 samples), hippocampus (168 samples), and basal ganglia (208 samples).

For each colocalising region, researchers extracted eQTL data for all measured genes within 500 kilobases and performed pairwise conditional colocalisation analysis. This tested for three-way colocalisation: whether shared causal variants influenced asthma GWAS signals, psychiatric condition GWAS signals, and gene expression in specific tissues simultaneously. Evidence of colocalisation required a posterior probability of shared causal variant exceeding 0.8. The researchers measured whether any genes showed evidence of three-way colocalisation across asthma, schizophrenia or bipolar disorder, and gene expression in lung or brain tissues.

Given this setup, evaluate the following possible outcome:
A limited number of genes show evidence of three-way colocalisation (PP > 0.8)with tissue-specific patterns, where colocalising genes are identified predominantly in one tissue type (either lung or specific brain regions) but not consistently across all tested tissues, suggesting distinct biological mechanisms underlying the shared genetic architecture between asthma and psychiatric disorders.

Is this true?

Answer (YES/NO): NO